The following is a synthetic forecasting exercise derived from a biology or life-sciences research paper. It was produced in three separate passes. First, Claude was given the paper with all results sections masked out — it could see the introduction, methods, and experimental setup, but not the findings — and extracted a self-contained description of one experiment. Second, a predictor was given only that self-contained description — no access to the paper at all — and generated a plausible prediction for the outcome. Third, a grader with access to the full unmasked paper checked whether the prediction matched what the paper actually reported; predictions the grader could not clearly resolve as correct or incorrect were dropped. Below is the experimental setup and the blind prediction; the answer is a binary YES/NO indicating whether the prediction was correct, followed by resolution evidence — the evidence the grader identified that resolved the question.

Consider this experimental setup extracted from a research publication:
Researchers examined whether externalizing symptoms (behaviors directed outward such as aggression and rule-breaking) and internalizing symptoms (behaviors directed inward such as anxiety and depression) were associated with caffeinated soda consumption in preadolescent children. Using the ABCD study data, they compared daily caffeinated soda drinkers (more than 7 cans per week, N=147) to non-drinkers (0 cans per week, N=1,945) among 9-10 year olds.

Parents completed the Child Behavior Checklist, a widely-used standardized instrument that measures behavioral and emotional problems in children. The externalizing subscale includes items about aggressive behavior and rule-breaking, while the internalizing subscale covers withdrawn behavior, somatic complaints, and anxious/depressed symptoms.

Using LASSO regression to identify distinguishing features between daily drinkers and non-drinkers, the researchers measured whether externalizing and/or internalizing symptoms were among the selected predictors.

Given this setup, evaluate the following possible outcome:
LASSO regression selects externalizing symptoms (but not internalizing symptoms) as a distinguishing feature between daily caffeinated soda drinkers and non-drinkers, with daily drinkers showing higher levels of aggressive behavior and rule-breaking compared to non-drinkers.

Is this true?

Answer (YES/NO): YES